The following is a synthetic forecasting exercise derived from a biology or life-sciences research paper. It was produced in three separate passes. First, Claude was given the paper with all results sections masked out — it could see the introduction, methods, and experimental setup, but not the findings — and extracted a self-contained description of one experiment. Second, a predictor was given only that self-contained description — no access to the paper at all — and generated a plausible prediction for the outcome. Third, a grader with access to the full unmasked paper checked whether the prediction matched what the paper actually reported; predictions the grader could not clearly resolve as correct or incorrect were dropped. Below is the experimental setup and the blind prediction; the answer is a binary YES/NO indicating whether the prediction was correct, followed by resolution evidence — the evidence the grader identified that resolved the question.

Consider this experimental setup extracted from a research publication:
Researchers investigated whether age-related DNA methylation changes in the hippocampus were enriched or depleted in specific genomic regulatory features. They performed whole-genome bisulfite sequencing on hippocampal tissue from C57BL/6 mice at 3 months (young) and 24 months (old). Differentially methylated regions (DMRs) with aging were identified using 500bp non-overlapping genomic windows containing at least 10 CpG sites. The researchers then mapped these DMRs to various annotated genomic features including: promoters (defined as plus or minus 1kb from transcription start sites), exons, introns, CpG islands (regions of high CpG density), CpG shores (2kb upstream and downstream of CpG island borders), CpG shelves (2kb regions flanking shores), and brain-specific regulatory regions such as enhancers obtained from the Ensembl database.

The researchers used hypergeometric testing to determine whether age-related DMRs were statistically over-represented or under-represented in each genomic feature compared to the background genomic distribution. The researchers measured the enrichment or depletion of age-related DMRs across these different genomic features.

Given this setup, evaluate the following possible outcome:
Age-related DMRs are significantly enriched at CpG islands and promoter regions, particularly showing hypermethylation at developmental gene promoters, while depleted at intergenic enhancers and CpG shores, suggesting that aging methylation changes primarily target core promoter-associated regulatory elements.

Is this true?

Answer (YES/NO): NO